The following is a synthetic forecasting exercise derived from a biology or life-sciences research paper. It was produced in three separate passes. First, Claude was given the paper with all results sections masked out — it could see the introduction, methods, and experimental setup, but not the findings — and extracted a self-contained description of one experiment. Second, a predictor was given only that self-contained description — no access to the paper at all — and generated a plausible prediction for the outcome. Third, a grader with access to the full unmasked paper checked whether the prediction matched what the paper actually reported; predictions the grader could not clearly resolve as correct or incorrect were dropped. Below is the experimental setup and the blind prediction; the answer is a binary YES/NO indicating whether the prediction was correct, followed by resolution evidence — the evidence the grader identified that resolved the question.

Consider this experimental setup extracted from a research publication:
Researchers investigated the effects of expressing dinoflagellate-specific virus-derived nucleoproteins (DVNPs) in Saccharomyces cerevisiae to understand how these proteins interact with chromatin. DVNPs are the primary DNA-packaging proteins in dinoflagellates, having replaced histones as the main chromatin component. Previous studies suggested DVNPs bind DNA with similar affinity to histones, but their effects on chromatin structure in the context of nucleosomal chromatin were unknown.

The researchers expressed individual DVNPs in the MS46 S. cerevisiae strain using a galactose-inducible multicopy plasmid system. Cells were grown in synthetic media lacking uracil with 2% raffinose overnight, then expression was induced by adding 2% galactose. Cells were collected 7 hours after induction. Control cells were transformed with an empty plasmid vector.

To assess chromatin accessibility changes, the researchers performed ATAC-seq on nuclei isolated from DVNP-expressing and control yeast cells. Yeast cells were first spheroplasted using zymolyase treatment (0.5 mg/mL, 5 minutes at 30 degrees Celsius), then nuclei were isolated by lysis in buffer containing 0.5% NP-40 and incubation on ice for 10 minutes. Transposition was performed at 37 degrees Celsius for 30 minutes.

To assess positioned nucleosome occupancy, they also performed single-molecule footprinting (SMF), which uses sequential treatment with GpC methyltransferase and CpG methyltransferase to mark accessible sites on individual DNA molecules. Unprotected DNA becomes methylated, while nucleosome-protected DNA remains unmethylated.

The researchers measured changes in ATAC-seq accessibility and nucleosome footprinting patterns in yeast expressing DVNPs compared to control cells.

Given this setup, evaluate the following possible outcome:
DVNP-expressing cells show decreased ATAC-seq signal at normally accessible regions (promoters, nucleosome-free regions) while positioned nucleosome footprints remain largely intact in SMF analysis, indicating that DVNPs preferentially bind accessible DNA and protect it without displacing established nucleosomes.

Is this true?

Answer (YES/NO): NO